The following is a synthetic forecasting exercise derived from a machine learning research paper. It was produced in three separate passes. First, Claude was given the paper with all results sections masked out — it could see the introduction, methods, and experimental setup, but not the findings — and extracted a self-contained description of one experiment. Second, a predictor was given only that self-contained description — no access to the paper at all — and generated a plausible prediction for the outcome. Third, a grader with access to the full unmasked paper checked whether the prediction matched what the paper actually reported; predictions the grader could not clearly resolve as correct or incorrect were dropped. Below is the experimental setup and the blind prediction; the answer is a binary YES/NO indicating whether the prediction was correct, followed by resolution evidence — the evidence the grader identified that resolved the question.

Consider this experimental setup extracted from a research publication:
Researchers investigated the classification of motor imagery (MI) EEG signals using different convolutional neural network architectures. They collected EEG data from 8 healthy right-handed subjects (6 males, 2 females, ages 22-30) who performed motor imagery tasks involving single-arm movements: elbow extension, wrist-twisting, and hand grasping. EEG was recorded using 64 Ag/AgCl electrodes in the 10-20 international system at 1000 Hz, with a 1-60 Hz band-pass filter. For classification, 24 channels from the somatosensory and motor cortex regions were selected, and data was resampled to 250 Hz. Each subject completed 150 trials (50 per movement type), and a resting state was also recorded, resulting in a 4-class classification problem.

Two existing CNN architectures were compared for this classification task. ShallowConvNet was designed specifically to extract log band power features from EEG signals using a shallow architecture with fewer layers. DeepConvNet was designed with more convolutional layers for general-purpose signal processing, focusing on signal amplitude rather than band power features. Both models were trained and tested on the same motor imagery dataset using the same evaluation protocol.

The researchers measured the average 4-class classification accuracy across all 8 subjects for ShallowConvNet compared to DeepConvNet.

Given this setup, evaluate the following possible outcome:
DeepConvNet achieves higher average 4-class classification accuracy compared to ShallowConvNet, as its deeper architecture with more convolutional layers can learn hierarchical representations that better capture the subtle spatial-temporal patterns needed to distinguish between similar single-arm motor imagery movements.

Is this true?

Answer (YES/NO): NO